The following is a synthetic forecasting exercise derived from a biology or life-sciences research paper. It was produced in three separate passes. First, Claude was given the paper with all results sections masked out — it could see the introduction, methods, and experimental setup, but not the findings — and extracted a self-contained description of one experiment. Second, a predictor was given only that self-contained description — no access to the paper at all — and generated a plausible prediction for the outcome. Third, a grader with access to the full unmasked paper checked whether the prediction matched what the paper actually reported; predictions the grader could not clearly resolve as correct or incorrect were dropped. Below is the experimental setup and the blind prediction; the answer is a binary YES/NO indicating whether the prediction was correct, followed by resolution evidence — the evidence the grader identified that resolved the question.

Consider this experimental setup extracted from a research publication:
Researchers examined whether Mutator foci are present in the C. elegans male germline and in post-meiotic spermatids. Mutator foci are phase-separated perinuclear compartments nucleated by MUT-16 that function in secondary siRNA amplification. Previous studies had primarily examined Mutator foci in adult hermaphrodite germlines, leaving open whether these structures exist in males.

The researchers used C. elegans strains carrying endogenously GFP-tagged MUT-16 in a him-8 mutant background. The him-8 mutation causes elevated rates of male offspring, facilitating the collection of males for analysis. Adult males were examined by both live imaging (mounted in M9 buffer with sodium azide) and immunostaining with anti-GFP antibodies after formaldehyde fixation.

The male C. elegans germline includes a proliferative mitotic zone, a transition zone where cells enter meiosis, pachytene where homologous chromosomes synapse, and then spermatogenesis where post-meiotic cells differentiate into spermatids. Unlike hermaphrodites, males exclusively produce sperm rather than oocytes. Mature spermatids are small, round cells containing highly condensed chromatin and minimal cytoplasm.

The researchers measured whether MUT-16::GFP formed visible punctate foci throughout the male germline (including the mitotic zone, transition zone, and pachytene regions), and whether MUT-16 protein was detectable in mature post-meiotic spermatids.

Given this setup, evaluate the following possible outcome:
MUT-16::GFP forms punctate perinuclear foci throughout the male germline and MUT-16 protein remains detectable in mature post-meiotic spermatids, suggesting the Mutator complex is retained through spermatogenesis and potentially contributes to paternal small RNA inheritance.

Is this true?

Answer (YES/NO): YES